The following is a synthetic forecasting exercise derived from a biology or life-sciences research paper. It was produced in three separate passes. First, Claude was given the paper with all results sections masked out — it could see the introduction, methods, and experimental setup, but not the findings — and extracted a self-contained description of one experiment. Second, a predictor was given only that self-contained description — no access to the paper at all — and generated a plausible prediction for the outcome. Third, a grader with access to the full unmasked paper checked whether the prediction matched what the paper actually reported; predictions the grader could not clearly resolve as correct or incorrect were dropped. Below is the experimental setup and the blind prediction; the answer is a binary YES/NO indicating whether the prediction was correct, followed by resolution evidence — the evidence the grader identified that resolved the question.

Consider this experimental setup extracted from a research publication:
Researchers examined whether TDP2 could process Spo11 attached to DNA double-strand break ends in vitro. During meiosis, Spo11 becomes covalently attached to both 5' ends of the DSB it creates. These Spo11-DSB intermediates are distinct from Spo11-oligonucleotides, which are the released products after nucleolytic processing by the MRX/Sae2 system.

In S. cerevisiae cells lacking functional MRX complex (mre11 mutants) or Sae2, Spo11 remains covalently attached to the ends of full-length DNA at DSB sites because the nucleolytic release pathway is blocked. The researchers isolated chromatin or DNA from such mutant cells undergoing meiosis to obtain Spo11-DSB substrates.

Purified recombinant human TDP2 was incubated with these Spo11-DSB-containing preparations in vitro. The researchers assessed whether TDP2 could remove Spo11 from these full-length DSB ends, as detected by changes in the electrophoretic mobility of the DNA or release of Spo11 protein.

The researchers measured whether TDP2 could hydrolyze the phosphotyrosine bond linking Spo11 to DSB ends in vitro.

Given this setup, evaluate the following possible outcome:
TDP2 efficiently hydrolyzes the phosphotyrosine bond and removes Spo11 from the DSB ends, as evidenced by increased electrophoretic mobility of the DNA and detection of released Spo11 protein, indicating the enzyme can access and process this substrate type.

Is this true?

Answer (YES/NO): NO